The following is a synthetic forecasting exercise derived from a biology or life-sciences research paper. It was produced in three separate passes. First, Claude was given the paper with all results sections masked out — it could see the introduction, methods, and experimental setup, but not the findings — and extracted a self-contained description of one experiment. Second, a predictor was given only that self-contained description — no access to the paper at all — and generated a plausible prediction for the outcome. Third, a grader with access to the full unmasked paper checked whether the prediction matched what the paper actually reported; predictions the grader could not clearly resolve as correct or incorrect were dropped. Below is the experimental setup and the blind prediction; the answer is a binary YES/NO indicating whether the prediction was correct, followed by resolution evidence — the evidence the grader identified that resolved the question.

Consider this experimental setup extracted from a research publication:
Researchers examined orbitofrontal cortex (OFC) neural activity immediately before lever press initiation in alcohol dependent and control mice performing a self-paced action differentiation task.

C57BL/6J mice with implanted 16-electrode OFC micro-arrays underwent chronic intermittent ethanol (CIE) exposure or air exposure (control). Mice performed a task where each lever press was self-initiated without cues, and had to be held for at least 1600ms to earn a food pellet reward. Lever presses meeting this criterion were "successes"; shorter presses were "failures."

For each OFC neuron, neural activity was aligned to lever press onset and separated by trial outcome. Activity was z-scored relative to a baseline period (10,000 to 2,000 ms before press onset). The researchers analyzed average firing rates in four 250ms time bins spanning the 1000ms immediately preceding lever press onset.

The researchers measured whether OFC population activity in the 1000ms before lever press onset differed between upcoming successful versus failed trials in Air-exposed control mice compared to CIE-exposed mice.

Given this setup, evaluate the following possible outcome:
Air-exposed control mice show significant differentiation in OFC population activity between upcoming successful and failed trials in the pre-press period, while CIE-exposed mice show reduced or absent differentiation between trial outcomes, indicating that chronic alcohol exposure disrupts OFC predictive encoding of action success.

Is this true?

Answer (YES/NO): NO